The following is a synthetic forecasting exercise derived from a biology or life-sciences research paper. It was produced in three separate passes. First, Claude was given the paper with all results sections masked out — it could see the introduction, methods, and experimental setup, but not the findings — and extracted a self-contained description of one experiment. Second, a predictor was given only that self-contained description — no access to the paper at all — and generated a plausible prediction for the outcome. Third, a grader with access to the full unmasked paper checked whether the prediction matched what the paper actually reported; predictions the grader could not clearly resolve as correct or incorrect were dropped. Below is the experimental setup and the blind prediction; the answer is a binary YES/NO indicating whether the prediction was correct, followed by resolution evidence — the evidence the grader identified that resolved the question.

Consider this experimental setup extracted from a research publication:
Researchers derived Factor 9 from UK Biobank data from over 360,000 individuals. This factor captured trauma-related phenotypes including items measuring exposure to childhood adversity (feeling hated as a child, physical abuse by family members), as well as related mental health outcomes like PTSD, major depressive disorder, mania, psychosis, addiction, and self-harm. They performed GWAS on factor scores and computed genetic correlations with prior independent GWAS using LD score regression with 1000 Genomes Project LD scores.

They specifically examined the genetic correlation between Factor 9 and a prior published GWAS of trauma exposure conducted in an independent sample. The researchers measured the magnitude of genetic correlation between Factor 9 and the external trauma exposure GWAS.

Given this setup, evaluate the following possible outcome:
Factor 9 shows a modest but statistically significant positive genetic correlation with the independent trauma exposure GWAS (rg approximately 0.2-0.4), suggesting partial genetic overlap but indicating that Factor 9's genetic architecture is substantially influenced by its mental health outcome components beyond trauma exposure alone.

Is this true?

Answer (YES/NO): NO